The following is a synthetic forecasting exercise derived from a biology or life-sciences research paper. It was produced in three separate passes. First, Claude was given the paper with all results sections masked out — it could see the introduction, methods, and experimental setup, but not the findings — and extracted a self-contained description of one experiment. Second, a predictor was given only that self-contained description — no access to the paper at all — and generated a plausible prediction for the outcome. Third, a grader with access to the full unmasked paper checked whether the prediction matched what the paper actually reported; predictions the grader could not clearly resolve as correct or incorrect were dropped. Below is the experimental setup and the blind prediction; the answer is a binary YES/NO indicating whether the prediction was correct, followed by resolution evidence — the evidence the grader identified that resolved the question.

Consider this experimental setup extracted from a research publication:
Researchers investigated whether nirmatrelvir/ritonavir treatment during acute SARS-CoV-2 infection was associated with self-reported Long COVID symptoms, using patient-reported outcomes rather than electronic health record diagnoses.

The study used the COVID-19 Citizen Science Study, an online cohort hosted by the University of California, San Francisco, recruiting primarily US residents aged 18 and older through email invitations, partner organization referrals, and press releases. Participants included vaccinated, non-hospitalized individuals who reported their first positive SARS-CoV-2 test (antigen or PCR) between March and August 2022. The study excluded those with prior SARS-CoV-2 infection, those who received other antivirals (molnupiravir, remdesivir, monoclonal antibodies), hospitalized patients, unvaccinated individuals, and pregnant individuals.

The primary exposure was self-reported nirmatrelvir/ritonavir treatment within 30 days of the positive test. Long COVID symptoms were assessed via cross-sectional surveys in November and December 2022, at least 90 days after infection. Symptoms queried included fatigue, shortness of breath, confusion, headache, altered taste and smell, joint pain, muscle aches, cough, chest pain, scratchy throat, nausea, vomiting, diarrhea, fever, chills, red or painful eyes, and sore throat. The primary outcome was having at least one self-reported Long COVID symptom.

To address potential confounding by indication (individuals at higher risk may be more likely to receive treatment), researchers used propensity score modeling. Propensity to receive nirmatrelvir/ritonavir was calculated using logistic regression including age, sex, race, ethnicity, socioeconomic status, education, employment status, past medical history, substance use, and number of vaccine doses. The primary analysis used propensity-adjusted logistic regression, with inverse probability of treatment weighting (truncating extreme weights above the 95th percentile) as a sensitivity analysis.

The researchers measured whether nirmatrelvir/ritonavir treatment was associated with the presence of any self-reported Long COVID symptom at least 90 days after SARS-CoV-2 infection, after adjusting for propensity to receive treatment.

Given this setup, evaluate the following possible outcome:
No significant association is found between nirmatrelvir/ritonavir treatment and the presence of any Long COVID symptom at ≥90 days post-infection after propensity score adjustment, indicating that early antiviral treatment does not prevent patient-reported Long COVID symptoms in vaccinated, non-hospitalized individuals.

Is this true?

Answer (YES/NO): YES